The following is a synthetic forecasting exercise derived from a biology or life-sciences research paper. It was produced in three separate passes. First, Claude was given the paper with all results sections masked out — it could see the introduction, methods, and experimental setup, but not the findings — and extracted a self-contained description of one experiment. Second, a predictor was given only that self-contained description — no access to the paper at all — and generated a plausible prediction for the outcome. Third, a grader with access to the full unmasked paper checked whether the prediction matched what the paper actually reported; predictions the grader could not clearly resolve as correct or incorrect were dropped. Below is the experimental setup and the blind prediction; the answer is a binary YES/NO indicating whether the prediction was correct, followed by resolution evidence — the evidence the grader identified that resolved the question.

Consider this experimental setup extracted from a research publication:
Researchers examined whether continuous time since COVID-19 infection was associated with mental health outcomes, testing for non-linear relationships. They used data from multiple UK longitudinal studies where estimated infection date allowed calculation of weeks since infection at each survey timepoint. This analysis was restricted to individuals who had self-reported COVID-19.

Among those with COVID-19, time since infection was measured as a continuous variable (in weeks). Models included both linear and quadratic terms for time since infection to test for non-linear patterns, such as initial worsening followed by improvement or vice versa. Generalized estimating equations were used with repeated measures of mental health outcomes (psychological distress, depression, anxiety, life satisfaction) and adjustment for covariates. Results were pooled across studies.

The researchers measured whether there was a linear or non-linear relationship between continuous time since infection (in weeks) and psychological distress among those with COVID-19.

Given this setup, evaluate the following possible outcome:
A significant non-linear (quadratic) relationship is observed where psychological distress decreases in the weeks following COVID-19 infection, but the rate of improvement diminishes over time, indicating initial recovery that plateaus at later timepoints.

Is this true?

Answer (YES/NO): NO